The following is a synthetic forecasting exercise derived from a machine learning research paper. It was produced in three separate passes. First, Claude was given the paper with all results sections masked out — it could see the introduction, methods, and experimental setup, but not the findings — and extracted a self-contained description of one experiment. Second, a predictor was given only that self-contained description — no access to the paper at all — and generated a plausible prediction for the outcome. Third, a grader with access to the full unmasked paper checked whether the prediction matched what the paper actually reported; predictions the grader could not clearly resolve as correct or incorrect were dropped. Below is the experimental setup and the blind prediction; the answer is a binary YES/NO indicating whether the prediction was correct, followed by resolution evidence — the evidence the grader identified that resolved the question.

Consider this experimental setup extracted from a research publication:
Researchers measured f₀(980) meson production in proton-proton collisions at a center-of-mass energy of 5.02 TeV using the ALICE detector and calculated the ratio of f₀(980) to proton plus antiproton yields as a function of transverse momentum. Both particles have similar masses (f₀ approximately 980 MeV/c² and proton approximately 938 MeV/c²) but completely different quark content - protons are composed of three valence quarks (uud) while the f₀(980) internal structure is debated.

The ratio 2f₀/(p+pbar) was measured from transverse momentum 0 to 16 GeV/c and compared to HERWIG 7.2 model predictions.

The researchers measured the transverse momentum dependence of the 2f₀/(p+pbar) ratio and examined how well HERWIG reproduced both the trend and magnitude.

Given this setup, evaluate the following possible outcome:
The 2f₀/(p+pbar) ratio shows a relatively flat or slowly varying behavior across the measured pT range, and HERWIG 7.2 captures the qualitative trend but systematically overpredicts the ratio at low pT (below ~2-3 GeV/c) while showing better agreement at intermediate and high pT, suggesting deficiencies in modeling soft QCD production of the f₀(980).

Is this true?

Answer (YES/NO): NO